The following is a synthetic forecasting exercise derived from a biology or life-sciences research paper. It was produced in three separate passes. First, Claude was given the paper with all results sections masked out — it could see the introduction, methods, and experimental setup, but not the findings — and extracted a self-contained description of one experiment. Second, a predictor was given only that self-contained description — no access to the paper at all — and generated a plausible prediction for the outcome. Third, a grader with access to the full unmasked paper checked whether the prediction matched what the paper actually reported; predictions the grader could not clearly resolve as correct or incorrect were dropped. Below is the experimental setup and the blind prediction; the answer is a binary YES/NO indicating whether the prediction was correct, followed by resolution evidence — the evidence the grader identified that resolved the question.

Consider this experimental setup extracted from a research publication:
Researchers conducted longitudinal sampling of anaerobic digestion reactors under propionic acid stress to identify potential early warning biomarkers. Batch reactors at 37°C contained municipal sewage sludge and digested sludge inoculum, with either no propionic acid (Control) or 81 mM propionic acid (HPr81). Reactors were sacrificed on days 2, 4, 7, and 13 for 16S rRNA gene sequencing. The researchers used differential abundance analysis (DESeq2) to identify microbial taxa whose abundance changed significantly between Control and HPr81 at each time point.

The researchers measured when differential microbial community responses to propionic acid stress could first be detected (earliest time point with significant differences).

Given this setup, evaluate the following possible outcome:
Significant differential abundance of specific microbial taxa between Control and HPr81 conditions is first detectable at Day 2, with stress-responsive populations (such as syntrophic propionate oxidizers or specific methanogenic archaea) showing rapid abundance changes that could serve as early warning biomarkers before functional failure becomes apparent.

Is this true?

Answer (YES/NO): YES